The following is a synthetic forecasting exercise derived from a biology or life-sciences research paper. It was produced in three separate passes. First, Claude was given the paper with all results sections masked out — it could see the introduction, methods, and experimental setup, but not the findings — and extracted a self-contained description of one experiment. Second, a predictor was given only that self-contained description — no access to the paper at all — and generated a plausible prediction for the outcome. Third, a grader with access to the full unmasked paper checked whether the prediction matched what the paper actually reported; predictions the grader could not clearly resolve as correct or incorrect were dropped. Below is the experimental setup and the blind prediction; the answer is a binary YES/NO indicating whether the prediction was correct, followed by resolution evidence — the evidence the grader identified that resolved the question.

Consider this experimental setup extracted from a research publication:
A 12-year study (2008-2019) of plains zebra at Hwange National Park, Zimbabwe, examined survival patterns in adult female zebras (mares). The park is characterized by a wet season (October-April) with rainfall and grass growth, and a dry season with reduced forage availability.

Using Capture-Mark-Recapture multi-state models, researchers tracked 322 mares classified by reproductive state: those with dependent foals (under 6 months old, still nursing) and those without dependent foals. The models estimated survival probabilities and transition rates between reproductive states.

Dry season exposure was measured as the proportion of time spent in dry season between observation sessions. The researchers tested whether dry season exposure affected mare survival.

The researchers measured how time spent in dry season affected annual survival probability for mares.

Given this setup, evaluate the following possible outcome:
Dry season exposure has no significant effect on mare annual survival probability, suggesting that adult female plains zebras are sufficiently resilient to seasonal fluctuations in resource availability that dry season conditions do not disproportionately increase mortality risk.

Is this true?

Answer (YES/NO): NO